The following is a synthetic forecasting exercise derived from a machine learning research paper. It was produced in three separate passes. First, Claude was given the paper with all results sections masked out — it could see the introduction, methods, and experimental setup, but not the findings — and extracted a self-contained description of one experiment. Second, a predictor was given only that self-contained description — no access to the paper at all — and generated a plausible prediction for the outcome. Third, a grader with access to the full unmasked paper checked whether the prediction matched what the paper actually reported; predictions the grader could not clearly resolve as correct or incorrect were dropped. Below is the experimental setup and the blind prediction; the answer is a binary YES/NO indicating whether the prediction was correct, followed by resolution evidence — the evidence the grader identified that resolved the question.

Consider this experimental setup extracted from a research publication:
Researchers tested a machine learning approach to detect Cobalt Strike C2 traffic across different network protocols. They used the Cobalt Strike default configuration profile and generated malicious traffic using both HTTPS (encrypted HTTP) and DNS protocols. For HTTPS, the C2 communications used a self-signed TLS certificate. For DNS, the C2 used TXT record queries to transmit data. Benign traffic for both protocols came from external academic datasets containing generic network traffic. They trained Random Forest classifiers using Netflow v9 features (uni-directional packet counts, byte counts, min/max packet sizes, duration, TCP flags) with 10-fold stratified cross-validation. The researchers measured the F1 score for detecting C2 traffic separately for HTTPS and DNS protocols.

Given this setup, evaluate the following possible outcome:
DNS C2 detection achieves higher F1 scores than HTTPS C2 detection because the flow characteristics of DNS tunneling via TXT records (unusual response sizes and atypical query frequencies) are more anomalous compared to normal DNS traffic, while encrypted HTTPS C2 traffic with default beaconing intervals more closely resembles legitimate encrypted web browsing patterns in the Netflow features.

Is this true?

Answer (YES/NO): YES